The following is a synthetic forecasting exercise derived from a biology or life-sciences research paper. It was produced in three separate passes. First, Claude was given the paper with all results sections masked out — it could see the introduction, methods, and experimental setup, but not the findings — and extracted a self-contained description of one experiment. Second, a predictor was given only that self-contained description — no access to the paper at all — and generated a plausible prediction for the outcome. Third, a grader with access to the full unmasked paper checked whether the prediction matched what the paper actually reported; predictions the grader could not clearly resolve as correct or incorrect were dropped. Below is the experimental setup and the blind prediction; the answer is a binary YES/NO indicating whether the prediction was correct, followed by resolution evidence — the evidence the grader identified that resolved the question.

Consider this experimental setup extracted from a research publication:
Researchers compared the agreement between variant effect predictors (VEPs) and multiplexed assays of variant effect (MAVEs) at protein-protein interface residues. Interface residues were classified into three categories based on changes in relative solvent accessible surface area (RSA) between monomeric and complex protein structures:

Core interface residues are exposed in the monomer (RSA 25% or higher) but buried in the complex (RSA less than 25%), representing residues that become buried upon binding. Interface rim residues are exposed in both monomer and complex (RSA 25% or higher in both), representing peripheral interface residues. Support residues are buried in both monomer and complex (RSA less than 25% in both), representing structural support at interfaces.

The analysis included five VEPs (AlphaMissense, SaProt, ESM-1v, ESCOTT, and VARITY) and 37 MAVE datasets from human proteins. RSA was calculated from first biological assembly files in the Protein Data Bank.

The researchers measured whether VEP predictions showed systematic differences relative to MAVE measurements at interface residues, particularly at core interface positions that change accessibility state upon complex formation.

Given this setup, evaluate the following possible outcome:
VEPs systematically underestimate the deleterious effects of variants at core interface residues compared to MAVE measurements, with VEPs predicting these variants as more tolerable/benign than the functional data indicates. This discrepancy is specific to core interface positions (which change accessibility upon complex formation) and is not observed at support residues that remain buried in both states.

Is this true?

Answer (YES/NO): NO